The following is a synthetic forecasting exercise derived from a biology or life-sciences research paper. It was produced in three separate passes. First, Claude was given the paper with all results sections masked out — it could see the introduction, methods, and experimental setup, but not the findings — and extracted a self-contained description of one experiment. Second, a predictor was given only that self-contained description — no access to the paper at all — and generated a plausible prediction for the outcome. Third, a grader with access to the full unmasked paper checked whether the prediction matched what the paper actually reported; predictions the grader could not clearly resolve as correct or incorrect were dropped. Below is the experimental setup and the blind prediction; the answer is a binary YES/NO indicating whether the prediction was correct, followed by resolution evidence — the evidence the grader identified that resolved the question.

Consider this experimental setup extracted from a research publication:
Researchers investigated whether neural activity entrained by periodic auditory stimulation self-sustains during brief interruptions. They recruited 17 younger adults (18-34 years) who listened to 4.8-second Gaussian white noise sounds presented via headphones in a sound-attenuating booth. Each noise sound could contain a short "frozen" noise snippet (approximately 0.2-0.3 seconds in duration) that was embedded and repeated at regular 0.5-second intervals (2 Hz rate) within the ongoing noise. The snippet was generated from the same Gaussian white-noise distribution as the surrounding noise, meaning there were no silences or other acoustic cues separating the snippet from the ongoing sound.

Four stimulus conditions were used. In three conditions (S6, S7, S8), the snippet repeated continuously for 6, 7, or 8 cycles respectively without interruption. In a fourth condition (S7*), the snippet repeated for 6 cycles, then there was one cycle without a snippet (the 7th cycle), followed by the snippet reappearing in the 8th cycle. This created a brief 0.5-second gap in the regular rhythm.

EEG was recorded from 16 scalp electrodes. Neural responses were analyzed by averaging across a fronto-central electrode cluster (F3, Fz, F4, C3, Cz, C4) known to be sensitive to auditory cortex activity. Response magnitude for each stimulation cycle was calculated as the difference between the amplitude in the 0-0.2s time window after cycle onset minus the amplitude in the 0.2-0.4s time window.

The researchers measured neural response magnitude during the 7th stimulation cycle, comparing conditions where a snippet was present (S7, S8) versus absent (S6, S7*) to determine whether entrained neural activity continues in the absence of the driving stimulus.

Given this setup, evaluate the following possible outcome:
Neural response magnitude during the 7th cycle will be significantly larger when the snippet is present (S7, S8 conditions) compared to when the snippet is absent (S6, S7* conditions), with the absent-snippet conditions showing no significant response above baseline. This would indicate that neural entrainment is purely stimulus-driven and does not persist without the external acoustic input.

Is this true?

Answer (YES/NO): YES